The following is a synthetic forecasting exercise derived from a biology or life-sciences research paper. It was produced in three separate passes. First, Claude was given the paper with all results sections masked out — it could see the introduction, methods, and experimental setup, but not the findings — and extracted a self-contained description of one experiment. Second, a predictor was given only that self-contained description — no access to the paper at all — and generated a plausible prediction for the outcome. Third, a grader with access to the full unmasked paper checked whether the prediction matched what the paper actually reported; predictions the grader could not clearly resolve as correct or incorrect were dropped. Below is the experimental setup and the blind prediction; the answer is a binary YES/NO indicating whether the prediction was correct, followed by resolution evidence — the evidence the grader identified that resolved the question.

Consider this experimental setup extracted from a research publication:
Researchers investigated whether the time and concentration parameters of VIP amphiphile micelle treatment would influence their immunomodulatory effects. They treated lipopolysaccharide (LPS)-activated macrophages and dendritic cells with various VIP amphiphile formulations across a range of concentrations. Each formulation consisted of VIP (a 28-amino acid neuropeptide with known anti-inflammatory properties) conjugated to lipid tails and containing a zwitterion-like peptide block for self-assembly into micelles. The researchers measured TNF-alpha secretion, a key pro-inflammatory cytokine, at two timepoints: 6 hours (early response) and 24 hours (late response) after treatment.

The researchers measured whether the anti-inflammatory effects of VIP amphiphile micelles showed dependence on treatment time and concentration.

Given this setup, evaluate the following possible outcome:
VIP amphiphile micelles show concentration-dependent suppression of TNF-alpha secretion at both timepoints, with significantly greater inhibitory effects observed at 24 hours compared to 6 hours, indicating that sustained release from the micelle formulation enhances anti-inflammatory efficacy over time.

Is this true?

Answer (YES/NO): NO